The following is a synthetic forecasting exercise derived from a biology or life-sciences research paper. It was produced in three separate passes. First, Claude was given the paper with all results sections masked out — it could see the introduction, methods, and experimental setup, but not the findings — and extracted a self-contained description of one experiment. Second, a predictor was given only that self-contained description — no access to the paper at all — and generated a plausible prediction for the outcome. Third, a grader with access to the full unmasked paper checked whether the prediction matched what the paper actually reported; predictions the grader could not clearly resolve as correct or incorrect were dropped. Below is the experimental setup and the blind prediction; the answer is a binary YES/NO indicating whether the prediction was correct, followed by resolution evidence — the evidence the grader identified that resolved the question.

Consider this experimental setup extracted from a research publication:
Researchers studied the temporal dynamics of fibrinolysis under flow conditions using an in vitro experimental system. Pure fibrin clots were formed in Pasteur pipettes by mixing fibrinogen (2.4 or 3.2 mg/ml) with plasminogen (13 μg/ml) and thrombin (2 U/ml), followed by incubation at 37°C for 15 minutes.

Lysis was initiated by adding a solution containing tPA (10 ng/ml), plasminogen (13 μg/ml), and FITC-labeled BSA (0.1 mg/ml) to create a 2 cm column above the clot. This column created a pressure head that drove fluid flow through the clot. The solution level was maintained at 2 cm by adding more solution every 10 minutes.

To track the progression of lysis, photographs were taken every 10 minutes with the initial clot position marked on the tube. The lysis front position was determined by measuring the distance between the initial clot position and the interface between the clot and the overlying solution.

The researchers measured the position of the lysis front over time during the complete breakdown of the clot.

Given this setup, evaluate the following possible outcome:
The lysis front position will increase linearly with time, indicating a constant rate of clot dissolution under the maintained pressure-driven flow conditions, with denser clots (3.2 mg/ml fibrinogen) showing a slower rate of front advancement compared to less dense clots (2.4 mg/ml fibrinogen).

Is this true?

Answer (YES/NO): NO